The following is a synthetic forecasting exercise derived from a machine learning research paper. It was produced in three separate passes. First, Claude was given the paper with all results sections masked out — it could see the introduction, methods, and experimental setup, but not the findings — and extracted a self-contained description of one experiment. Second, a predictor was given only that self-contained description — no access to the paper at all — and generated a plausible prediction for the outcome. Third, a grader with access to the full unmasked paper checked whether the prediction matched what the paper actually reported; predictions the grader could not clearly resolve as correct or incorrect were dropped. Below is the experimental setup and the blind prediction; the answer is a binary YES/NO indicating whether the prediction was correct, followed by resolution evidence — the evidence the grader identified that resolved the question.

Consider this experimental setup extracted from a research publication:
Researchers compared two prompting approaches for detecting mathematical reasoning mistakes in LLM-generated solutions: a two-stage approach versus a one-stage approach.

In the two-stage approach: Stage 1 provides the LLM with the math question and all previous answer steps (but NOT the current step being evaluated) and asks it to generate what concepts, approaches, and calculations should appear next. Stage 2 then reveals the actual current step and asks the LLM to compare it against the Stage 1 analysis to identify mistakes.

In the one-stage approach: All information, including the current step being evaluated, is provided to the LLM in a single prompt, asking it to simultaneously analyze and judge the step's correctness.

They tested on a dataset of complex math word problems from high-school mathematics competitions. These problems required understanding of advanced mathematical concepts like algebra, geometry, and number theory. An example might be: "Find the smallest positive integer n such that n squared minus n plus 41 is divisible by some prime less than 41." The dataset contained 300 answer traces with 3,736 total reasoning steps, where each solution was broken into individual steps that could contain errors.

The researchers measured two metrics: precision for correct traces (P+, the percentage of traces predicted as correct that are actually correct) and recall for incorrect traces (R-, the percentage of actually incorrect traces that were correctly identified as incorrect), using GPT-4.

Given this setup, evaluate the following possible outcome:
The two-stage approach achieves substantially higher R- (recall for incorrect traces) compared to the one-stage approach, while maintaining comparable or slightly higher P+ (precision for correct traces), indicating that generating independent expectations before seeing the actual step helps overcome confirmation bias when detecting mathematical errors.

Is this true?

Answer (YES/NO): NO